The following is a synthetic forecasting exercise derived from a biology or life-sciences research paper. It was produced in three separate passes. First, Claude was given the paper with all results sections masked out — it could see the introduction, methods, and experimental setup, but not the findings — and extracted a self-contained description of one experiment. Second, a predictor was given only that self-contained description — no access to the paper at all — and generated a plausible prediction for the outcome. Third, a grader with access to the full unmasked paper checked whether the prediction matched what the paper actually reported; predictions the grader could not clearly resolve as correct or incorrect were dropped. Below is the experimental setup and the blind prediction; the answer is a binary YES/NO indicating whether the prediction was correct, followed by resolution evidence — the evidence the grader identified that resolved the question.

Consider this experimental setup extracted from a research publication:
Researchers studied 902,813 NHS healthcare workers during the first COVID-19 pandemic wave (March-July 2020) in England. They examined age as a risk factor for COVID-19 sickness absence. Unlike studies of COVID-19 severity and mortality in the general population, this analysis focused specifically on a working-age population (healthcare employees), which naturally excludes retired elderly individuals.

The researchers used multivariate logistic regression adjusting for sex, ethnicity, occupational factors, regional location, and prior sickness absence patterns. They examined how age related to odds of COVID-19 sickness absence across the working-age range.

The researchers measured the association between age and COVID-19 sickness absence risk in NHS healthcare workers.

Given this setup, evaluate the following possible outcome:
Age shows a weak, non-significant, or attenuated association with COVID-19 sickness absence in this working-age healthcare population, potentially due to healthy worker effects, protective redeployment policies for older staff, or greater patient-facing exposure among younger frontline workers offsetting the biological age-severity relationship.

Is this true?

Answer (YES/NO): NO